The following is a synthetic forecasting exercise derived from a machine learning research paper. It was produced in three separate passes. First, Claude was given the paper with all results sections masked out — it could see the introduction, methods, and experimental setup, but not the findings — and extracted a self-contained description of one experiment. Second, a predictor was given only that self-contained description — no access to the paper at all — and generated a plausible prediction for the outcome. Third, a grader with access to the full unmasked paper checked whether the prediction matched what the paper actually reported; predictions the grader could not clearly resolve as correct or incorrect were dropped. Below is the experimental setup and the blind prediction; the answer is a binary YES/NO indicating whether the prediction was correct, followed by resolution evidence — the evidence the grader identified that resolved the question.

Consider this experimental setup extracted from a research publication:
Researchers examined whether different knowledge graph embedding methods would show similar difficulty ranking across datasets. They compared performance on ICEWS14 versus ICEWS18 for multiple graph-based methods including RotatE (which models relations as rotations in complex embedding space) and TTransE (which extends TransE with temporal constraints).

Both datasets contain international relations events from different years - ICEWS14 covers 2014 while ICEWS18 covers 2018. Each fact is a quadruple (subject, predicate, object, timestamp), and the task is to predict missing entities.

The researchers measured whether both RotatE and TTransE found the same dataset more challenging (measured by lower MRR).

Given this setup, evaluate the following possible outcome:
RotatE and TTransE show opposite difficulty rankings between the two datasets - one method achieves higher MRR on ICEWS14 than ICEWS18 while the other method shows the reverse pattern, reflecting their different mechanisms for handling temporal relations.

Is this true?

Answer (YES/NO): NO